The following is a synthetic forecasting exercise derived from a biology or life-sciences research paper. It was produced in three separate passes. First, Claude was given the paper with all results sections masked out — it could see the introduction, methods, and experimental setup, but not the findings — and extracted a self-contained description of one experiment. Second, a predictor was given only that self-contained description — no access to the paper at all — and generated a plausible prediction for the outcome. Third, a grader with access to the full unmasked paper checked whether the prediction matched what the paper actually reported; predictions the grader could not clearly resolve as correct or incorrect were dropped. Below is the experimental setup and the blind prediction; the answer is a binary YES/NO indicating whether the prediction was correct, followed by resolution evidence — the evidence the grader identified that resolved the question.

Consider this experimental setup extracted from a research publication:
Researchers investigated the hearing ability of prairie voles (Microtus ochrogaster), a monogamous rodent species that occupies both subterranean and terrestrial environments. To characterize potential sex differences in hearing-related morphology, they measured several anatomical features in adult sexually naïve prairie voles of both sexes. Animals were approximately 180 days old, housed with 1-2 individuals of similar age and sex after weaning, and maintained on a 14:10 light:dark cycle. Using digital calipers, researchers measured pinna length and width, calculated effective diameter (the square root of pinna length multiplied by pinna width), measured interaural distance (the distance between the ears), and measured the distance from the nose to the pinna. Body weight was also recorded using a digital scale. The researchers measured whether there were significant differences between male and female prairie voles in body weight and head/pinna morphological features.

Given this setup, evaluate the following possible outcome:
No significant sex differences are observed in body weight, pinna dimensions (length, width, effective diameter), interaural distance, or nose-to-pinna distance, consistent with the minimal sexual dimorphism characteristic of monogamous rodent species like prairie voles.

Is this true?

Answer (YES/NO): YES